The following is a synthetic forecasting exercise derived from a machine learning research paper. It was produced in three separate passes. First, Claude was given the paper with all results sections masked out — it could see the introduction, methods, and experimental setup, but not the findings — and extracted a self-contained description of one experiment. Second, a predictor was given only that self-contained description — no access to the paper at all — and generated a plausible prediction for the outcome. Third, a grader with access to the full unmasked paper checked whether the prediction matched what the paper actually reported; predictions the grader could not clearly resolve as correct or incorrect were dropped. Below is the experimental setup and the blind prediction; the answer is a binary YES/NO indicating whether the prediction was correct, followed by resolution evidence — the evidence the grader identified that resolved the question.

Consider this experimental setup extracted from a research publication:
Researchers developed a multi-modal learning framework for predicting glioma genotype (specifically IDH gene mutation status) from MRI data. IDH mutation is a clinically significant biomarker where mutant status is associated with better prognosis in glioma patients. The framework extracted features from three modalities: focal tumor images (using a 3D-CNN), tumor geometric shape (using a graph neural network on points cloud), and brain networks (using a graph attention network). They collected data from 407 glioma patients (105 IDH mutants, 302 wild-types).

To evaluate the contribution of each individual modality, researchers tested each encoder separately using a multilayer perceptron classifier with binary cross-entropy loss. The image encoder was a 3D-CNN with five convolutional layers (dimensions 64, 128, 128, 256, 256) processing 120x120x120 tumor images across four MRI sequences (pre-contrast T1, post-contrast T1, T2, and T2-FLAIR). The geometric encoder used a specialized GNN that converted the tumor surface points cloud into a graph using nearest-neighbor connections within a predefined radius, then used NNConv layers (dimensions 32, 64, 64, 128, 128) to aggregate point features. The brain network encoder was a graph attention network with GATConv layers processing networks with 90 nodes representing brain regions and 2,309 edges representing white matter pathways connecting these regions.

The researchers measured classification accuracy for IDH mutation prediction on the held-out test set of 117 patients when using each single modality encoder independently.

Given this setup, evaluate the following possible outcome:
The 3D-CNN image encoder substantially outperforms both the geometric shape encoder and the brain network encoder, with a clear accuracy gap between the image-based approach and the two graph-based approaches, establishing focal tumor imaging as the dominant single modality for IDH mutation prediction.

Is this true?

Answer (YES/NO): NO